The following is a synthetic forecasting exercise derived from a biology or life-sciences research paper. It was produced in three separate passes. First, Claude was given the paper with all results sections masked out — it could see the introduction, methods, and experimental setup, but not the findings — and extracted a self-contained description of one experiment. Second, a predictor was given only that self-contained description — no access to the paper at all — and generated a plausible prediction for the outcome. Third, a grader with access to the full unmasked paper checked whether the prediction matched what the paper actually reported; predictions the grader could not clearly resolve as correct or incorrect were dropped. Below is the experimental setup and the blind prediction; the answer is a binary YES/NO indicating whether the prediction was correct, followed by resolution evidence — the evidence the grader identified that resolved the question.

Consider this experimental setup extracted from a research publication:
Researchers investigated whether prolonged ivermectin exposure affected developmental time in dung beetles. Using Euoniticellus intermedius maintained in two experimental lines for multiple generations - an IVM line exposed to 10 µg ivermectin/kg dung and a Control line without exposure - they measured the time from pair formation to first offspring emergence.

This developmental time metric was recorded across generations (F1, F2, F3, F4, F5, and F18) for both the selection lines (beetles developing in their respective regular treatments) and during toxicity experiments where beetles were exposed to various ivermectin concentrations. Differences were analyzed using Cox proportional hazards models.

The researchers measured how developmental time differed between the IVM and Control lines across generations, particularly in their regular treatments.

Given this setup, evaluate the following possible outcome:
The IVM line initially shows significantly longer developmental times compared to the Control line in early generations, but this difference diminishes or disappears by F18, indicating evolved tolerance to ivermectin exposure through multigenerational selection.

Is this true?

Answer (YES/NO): NO